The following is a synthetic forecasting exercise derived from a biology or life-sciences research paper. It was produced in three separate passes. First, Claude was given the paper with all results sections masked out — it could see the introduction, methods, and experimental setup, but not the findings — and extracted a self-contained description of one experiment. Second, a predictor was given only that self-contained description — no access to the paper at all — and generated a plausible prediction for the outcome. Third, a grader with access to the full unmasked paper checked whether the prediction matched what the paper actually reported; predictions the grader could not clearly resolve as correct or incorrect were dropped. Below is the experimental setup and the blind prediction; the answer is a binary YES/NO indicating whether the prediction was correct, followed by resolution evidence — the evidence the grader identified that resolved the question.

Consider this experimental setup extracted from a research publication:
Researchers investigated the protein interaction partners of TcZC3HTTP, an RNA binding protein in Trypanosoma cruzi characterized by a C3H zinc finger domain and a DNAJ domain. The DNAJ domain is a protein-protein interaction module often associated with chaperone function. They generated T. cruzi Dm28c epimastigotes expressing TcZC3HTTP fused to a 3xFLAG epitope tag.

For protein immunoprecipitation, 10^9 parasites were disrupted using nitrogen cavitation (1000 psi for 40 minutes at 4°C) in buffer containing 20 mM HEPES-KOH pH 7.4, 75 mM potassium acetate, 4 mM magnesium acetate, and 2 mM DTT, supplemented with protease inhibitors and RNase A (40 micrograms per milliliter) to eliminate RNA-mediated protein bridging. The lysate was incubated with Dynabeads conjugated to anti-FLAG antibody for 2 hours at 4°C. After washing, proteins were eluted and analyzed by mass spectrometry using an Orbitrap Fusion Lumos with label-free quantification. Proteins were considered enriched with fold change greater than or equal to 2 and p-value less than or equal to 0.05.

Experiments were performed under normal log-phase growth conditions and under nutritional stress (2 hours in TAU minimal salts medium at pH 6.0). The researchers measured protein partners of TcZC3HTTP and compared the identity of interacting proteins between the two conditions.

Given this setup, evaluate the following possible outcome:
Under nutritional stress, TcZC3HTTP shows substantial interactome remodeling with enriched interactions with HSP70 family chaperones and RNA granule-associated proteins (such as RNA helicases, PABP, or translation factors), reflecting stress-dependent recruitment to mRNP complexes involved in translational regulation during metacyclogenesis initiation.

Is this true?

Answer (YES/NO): NO